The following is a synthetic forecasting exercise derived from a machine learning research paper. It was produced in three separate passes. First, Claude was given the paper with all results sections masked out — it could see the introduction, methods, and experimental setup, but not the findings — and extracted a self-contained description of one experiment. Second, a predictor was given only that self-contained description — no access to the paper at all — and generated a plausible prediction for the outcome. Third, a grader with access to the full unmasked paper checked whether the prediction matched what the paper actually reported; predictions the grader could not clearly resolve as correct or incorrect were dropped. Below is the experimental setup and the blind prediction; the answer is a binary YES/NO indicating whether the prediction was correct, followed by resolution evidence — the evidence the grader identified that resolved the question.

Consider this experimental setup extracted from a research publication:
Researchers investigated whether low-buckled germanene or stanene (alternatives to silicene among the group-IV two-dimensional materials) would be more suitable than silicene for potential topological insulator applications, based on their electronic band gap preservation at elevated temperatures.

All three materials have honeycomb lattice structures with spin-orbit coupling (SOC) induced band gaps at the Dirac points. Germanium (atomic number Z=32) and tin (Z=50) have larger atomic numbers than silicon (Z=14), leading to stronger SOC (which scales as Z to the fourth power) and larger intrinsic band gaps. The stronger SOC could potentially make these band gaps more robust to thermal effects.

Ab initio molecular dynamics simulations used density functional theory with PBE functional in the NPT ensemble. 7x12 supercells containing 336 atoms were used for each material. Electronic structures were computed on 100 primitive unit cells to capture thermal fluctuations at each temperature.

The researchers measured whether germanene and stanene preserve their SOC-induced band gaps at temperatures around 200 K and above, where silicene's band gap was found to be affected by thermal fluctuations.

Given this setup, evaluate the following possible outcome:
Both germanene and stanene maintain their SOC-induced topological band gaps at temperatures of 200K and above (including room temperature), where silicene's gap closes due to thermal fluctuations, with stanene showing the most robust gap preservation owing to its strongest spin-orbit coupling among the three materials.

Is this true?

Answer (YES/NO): NO